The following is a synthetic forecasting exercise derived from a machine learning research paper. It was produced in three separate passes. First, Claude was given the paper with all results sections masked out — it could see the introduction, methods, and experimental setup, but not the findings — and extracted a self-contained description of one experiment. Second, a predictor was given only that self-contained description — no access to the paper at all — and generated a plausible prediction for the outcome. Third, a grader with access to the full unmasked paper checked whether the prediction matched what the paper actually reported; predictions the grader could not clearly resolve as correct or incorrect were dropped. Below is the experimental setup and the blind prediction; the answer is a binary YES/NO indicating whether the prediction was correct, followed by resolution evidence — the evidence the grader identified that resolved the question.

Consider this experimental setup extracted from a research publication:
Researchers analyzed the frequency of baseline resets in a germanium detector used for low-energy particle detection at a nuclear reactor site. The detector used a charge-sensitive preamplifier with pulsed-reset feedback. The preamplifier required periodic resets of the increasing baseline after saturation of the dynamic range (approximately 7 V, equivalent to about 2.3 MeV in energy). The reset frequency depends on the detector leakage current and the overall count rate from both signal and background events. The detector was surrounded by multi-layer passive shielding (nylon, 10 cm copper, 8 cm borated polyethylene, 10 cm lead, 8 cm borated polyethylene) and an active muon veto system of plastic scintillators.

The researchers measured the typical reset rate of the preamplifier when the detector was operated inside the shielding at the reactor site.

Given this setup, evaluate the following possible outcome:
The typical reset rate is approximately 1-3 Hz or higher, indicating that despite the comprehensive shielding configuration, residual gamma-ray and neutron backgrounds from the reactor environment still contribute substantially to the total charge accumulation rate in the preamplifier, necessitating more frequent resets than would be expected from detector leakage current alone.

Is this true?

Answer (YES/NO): NO